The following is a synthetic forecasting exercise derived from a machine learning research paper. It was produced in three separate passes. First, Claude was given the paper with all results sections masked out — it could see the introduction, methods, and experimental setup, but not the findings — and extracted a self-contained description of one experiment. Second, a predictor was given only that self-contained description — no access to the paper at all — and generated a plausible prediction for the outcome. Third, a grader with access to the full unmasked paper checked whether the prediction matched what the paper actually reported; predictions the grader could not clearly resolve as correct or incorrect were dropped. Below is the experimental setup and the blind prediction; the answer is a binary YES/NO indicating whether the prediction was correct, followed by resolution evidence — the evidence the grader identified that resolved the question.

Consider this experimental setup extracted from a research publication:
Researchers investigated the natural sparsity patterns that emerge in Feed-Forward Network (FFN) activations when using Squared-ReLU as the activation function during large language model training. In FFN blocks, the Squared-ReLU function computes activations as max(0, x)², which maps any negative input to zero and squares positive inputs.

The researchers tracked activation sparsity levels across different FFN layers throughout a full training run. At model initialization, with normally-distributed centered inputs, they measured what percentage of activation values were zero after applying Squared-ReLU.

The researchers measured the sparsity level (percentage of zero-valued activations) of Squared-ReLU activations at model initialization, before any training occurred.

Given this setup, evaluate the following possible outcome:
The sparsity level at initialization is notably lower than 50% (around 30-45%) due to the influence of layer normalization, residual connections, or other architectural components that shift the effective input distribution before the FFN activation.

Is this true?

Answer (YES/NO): NO